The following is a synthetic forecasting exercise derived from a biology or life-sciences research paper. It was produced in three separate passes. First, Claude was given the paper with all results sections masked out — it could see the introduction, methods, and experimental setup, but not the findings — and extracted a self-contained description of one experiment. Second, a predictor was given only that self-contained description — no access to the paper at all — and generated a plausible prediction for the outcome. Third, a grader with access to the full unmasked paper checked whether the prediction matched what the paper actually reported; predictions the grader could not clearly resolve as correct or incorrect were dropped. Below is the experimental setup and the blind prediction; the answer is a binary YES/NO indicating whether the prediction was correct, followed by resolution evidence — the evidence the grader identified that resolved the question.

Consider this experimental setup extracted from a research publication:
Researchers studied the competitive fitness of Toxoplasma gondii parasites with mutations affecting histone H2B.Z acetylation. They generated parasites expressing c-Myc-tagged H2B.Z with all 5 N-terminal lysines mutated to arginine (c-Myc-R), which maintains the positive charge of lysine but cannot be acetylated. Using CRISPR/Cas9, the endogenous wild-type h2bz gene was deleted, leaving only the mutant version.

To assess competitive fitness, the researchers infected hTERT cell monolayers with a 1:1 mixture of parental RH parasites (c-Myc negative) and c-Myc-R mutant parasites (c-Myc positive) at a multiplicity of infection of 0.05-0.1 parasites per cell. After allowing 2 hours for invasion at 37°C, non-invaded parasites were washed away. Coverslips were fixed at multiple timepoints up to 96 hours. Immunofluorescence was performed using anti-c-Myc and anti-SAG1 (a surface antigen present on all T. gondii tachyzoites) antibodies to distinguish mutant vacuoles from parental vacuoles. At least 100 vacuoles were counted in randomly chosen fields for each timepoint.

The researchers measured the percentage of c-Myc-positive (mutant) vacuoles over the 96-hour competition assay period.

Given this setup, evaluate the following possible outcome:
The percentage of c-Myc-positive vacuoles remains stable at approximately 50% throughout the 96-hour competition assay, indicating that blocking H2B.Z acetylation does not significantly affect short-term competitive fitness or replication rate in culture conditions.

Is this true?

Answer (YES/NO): NO